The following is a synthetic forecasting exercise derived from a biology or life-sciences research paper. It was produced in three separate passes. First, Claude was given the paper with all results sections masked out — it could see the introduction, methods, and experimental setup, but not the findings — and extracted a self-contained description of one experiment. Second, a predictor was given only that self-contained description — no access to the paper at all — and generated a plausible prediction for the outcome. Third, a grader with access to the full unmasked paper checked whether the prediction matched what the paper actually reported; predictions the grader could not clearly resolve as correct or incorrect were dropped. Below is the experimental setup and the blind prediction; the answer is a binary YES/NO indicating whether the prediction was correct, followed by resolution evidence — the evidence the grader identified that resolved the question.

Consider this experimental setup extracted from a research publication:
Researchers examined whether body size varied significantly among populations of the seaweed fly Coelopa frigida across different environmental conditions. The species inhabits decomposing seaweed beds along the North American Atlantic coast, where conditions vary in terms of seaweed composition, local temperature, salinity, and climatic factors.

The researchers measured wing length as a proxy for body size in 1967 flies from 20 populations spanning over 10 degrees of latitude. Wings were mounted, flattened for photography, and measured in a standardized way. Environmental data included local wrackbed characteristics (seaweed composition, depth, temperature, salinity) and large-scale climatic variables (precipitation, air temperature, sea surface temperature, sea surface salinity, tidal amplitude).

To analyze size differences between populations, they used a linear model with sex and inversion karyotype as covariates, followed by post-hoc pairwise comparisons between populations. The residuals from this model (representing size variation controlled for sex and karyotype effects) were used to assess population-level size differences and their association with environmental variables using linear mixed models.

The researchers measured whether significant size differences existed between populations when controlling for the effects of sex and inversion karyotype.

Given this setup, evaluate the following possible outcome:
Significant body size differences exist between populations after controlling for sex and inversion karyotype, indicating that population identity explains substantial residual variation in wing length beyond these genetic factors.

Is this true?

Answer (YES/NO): YES